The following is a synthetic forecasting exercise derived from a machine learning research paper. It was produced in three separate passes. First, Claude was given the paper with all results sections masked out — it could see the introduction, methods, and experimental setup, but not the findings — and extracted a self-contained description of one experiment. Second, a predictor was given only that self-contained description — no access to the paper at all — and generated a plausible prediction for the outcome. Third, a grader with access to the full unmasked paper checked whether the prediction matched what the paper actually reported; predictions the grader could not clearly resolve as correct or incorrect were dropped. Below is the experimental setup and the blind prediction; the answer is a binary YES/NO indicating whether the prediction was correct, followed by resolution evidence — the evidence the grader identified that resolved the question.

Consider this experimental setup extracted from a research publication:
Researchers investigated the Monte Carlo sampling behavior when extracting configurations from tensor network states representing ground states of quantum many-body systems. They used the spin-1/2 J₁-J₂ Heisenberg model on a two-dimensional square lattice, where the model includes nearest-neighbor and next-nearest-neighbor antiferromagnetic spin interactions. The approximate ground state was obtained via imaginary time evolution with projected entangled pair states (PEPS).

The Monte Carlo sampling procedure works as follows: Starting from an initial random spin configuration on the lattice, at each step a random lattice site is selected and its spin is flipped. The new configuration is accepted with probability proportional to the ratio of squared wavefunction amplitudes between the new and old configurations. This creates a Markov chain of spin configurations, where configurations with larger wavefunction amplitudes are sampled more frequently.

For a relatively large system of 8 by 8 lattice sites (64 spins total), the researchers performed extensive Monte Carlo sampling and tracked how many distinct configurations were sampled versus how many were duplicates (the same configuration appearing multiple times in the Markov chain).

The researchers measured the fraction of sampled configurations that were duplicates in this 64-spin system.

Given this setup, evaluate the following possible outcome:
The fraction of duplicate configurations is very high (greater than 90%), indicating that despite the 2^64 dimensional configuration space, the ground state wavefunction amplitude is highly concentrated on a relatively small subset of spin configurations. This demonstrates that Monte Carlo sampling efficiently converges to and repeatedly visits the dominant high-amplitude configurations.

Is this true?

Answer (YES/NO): NO